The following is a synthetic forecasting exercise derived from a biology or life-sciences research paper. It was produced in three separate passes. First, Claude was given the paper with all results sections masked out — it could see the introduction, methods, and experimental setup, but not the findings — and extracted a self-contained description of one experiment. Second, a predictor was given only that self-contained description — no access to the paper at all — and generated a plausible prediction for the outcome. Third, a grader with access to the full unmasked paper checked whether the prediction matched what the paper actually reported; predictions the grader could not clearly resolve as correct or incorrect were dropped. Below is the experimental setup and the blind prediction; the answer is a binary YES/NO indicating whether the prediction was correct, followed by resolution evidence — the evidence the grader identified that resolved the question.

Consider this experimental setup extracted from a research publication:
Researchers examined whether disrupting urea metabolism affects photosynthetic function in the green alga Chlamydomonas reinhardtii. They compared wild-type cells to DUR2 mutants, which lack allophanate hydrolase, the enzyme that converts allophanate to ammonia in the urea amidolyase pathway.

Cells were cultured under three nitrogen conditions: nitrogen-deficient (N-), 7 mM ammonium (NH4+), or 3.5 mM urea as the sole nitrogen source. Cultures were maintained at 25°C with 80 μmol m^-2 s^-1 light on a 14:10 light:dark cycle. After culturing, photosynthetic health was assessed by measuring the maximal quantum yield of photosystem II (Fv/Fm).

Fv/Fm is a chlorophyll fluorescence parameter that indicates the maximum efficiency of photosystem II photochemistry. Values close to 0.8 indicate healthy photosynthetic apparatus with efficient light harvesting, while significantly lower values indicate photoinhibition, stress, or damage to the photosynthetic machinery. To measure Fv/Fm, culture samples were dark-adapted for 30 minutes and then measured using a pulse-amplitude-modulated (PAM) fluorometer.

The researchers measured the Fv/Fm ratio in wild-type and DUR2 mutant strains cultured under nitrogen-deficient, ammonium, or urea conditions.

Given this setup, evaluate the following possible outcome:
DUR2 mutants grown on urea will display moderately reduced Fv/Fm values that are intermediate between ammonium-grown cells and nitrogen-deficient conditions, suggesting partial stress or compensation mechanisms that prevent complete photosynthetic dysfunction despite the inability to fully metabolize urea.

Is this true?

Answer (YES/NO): NO